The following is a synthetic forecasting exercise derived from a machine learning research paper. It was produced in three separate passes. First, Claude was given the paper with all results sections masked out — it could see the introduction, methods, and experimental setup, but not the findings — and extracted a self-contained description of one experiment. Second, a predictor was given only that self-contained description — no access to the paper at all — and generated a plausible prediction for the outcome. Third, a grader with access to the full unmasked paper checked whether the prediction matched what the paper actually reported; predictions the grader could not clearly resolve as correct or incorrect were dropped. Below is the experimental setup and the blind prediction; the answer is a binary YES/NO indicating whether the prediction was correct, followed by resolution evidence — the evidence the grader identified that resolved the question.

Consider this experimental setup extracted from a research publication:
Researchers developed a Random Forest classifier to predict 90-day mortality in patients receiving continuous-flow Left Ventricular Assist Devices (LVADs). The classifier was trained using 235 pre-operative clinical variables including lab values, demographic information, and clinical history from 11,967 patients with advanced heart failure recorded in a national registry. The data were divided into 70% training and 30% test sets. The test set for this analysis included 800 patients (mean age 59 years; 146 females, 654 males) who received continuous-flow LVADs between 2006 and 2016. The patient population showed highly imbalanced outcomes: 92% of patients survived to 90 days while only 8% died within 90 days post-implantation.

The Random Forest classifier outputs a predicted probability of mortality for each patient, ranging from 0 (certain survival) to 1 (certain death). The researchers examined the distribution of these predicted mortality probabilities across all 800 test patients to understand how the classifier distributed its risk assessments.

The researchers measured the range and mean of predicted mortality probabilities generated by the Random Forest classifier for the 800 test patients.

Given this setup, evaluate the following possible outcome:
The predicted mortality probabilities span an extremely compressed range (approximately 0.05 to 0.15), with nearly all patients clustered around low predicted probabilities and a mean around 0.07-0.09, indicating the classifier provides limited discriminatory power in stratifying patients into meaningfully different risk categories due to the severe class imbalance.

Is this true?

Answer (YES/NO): NO